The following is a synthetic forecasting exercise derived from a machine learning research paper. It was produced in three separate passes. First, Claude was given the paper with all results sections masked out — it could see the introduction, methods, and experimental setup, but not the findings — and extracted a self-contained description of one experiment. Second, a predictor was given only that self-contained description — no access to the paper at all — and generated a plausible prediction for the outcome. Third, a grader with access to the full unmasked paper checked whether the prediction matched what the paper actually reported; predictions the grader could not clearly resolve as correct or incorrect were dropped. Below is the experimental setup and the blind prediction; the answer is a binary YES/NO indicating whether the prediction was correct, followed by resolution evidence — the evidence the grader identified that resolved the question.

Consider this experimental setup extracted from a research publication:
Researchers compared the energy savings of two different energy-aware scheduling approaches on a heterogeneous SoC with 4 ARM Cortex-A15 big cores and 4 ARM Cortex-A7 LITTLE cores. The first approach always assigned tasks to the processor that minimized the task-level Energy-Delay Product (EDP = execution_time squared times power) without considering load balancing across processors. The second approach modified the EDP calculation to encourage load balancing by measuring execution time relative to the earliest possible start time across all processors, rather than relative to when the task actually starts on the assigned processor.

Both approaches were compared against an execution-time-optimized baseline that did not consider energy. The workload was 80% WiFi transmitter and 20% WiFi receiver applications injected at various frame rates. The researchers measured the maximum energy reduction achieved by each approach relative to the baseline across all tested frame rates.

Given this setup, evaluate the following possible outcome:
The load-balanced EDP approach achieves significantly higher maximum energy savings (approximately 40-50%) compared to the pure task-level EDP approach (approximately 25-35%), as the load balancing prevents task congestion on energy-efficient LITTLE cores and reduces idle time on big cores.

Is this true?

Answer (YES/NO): NO